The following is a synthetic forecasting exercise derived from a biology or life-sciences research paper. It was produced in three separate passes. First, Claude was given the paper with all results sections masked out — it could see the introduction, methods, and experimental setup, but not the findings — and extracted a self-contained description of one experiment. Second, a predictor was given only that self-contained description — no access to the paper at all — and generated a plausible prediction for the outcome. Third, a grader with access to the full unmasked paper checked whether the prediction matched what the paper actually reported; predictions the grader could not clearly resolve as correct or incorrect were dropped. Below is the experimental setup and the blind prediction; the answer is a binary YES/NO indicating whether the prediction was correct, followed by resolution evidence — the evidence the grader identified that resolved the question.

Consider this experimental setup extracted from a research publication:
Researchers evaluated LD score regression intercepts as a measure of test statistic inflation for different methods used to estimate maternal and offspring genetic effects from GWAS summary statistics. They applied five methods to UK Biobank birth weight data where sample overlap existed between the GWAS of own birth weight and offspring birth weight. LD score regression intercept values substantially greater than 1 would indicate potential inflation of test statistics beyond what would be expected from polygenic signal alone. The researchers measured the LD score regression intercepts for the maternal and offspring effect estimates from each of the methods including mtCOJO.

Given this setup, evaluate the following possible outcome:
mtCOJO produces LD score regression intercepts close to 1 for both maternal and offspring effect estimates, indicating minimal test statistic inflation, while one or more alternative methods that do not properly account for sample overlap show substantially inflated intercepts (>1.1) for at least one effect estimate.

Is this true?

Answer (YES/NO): NO